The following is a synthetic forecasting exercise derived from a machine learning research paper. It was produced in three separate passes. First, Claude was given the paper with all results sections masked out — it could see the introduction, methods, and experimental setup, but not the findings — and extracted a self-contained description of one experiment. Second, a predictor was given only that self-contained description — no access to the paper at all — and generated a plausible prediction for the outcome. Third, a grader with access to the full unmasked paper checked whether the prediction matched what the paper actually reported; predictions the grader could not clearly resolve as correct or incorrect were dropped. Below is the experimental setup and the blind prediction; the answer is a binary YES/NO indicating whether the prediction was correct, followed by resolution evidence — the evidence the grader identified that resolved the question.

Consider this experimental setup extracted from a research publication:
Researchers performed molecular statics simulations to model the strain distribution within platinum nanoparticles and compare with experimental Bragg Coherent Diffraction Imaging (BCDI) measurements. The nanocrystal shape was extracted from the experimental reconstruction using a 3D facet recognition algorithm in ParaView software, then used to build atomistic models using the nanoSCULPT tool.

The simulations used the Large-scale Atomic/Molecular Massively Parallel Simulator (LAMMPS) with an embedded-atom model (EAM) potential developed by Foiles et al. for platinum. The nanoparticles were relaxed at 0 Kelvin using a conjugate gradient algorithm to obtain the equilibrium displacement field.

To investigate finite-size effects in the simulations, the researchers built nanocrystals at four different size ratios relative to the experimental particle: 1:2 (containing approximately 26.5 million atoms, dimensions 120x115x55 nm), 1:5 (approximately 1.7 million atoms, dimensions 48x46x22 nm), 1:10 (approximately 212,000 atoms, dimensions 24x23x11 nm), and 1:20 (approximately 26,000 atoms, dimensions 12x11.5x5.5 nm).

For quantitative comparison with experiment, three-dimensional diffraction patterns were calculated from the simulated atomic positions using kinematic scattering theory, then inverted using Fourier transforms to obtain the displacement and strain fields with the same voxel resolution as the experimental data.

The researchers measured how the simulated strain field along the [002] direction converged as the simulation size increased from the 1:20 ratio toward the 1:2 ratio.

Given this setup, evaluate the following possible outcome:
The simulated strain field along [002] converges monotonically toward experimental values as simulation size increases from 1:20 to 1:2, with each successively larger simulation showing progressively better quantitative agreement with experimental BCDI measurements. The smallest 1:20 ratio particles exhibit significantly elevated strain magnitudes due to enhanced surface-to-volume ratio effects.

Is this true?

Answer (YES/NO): NO